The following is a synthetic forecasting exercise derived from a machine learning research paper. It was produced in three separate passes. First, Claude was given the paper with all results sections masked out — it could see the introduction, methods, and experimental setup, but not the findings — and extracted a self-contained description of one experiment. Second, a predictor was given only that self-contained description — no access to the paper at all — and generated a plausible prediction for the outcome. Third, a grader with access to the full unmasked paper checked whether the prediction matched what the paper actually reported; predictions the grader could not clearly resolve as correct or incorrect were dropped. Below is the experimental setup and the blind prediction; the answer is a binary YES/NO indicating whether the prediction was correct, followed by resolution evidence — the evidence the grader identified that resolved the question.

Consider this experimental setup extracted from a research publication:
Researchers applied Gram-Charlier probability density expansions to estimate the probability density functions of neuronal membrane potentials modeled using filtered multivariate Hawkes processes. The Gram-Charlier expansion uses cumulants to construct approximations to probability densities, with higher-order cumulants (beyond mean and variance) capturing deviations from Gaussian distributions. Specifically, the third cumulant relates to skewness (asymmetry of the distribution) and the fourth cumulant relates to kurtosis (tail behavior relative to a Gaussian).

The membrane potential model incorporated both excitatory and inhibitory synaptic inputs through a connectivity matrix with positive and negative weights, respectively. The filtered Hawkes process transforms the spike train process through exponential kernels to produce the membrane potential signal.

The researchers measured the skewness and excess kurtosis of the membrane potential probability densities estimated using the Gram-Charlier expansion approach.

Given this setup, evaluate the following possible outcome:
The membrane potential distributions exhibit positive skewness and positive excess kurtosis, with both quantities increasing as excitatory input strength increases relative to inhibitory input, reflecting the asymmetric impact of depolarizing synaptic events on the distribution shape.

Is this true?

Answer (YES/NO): NO